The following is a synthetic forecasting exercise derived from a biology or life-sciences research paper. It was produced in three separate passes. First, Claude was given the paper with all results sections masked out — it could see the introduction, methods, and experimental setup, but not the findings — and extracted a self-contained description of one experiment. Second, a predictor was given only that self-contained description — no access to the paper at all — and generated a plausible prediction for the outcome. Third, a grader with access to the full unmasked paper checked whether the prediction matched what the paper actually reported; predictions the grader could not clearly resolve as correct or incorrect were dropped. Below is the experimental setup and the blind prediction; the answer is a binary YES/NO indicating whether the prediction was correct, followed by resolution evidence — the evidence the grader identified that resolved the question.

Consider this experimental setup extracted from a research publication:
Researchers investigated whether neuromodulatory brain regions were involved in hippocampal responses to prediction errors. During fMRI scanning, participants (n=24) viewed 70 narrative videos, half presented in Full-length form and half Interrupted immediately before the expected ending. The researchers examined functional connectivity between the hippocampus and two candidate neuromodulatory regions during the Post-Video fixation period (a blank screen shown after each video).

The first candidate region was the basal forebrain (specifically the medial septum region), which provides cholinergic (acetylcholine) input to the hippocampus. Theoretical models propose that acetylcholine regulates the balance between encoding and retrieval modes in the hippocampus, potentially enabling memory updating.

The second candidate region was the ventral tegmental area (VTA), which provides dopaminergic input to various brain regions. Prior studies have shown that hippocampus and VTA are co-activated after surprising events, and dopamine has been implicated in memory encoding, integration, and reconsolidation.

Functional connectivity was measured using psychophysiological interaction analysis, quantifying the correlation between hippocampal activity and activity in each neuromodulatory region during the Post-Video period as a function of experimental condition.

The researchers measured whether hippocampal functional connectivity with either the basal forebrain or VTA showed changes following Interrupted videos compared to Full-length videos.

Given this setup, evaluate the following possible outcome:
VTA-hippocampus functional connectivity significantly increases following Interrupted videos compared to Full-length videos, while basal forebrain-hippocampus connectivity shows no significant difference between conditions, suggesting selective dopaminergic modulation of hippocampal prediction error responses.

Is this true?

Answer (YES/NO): NO